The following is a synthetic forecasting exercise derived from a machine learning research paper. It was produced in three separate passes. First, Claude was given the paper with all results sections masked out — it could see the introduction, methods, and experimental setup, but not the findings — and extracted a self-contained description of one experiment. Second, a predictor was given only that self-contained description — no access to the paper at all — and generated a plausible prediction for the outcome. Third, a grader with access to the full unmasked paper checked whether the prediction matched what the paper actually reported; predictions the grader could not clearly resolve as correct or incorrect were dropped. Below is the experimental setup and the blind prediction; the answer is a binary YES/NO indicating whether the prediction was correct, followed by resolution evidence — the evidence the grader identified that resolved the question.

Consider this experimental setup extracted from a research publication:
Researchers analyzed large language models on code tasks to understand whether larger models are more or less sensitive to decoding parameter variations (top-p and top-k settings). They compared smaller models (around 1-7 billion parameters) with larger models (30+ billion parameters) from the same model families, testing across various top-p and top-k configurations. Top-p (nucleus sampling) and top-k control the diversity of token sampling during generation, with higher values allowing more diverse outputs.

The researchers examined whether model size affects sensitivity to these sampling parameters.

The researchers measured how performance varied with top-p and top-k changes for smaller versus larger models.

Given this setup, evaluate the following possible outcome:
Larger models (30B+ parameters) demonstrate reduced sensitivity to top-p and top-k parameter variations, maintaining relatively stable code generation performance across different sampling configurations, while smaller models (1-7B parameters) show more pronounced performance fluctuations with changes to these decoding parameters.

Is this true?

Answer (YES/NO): NO